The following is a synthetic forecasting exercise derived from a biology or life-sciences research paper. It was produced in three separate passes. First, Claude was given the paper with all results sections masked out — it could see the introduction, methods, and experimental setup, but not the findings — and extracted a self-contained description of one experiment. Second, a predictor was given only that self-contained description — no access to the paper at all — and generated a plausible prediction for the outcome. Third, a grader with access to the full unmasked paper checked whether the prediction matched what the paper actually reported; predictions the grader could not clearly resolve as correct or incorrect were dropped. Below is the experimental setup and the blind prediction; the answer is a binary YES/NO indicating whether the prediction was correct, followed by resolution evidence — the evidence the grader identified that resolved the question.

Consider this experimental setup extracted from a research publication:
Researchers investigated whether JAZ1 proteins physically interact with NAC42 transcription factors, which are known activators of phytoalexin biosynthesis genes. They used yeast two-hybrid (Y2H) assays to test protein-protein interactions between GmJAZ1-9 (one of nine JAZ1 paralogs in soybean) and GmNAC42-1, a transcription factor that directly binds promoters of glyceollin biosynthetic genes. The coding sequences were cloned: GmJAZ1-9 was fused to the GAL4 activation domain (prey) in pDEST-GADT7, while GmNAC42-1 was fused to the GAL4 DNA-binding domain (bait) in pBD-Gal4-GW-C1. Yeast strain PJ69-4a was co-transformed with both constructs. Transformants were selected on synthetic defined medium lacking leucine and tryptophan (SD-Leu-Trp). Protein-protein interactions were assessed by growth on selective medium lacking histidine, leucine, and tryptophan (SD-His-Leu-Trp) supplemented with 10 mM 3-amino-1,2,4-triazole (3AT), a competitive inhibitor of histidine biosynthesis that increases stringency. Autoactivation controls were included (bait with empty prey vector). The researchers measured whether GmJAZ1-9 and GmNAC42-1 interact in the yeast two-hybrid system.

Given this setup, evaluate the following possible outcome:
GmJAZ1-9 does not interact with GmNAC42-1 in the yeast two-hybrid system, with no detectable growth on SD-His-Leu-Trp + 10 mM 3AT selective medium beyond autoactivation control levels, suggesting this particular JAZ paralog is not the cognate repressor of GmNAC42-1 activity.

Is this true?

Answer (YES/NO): NO